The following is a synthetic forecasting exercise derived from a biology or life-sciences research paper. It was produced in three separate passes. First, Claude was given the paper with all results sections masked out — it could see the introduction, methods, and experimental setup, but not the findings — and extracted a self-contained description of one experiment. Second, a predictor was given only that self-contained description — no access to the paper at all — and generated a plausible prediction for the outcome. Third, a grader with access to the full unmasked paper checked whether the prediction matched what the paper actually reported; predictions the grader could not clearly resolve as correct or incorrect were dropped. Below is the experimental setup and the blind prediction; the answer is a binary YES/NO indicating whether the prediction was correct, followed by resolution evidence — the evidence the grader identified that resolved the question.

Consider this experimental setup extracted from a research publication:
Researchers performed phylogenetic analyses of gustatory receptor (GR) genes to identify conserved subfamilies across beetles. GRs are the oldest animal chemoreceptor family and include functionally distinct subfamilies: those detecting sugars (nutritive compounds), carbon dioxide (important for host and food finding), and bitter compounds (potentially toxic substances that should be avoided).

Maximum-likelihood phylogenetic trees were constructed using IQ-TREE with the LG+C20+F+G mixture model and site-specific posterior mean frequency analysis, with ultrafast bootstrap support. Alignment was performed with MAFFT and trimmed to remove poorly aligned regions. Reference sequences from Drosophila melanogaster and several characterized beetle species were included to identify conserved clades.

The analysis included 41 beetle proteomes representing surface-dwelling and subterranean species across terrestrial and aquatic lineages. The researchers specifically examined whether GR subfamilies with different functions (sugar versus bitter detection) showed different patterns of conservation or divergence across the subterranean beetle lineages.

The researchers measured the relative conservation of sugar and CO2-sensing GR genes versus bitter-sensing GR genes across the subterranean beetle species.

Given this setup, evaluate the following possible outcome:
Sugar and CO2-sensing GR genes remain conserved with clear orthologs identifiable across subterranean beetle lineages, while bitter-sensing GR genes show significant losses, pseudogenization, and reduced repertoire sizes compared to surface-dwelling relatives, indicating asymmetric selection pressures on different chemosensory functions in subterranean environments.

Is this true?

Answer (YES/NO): NO